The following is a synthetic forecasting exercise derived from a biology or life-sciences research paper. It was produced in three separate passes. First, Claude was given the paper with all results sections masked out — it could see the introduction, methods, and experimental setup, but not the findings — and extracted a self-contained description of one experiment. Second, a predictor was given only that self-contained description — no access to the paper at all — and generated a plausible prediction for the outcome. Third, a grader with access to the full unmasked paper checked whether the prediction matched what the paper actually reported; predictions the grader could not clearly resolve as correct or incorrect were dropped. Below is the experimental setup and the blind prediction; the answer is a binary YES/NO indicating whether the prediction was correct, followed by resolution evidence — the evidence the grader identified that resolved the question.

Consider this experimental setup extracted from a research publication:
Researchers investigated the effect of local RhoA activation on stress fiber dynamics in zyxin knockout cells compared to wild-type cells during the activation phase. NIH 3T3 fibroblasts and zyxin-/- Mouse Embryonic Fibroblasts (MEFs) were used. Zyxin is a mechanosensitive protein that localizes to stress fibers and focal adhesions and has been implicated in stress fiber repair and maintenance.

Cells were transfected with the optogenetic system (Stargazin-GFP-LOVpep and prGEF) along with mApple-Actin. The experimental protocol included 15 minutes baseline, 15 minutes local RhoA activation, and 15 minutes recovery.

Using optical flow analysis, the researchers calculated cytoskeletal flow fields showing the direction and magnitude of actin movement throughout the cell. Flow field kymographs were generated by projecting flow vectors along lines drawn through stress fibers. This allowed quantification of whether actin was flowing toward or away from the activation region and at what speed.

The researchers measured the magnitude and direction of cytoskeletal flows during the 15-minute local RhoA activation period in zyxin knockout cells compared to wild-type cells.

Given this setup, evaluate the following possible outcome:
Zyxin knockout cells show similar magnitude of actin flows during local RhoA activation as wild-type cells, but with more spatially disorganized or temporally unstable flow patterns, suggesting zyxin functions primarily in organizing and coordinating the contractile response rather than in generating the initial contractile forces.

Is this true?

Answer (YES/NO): NO